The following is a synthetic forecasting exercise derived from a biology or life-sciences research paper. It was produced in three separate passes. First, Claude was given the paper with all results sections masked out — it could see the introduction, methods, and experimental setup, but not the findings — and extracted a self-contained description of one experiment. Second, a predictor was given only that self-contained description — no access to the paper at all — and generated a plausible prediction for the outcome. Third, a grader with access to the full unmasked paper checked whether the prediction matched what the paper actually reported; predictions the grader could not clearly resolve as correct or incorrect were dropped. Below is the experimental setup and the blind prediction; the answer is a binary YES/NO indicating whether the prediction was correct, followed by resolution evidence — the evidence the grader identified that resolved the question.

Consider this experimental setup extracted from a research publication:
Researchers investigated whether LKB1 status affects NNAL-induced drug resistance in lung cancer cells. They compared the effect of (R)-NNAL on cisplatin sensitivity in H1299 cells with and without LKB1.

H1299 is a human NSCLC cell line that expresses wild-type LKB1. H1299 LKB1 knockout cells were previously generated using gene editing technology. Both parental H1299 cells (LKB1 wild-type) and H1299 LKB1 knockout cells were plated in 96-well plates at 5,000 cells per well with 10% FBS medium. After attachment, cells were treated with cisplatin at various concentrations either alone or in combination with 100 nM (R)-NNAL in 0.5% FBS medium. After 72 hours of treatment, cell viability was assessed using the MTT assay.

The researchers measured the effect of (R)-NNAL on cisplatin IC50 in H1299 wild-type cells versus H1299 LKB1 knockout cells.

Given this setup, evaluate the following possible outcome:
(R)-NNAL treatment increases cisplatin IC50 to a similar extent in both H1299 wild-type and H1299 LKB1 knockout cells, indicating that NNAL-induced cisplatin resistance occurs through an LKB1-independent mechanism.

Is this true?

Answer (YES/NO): NO